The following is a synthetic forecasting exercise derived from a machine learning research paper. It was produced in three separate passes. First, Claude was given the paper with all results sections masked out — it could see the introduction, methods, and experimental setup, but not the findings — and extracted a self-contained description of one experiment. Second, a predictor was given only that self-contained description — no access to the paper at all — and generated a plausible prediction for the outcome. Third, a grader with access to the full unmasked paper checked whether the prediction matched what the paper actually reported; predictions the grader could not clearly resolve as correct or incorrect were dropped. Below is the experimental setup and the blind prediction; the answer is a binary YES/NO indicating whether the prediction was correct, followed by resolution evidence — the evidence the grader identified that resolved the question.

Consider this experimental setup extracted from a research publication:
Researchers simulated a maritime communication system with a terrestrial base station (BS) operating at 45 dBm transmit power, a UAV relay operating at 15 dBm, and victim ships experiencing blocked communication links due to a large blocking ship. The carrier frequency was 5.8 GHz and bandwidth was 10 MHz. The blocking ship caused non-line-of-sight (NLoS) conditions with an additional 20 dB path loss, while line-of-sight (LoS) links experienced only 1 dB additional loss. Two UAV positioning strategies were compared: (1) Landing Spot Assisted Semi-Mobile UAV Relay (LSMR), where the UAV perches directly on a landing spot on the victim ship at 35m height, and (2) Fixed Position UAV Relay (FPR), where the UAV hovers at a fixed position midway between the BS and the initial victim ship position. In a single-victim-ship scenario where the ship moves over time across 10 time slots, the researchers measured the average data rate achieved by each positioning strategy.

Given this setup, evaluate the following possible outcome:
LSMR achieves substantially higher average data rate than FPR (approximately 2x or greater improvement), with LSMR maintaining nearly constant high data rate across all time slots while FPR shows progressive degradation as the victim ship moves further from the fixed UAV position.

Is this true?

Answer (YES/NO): NO